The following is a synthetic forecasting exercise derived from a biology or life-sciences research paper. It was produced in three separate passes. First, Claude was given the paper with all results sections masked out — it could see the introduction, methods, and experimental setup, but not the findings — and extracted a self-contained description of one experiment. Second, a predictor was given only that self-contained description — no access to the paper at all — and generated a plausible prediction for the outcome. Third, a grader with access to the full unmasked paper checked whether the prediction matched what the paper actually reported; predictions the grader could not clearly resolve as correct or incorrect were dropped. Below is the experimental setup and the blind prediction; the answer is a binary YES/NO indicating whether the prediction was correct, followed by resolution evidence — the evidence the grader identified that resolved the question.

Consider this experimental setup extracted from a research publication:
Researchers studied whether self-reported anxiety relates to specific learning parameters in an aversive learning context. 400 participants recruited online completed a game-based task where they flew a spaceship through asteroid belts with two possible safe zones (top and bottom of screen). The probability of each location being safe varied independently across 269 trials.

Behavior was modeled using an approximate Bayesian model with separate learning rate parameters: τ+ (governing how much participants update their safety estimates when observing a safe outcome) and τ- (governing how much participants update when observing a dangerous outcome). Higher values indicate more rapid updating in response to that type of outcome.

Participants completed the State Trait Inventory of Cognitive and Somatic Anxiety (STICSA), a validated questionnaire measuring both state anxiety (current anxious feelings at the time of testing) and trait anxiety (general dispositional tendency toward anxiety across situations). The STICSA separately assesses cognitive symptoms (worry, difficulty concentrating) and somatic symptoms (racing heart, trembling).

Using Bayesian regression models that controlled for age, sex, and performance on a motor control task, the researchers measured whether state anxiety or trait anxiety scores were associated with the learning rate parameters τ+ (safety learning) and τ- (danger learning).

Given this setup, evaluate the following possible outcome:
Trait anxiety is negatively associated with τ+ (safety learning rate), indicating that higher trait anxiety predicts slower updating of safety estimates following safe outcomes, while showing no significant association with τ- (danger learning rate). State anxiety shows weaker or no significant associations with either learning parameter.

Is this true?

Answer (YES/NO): NO